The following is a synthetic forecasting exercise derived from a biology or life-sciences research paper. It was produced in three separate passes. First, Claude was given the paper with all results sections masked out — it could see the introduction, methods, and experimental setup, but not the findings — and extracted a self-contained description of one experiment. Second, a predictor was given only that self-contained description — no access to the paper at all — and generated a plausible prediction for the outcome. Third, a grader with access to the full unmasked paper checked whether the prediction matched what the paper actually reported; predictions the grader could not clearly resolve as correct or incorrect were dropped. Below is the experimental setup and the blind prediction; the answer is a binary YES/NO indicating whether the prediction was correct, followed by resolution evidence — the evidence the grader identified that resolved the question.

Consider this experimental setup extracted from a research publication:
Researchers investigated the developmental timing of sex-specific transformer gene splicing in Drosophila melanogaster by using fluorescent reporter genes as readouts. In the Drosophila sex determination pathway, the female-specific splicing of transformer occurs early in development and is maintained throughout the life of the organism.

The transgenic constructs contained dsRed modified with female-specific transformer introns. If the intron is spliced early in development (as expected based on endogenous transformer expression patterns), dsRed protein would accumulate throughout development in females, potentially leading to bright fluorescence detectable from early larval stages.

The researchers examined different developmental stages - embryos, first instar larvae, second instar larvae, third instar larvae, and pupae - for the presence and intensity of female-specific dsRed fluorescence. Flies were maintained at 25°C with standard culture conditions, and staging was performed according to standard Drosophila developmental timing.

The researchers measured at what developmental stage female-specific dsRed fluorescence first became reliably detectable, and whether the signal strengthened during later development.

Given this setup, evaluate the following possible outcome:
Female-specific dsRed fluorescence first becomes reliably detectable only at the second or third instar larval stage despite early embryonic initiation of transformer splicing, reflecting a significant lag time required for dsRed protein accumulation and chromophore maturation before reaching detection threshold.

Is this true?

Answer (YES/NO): NO